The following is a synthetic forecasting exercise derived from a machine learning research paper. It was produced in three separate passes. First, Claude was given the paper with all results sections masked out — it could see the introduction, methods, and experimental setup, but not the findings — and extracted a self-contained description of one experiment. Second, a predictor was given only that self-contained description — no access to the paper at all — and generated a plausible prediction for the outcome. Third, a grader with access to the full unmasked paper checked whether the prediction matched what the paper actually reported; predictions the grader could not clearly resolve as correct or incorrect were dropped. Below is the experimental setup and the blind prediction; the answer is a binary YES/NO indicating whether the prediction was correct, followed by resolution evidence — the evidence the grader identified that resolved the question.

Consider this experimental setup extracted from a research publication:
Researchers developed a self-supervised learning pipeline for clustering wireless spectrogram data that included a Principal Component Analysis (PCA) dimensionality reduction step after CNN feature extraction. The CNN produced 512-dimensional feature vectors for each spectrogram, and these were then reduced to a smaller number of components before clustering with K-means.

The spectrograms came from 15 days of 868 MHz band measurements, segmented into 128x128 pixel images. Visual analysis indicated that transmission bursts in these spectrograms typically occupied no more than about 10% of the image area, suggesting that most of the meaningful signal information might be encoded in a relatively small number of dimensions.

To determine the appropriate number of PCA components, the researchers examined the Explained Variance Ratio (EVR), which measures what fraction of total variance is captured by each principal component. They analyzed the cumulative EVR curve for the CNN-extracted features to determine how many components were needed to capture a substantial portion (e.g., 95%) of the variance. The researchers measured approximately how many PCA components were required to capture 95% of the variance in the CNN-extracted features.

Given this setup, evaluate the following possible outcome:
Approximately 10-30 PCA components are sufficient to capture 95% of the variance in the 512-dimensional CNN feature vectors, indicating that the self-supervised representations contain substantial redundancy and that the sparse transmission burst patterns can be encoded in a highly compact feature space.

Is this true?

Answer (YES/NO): YES